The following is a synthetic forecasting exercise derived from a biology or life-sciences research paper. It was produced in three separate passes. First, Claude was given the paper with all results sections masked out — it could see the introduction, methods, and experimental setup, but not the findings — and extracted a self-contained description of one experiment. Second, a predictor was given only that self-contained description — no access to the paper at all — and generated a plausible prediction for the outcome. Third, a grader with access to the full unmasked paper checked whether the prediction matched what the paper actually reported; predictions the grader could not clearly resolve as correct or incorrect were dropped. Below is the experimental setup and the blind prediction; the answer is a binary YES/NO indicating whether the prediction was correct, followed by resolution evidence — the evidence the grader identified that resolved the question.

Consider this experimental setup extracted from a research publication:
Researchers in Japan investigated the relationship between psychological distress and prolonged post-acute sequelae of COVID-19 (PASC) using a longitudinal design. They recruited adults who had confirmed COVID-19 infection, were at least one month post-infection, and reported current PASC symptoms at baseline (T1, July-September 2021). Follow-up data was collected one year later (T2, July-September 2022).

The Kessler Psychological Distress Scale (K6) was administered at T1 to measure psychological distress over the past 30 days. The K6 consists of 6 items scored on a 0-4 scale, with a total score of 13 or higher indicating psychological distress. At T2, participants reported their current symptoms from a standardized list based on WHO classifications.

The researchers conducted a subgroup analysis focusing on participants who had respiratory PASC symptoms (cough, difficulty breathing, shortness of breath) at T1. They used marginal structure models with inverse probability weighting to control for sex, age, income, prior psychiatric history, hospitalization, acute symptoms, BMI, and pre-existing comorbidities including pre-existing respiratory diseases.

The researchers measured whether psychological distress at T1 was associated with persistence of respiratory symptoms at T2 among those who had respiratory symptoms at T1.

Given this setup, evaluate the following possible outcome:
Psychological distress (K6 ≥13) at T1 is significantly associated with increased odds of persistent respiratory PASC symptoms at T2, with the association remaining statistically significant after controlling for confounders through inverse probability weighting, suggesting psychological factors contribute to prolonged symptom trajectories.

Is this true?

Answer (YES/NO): YES